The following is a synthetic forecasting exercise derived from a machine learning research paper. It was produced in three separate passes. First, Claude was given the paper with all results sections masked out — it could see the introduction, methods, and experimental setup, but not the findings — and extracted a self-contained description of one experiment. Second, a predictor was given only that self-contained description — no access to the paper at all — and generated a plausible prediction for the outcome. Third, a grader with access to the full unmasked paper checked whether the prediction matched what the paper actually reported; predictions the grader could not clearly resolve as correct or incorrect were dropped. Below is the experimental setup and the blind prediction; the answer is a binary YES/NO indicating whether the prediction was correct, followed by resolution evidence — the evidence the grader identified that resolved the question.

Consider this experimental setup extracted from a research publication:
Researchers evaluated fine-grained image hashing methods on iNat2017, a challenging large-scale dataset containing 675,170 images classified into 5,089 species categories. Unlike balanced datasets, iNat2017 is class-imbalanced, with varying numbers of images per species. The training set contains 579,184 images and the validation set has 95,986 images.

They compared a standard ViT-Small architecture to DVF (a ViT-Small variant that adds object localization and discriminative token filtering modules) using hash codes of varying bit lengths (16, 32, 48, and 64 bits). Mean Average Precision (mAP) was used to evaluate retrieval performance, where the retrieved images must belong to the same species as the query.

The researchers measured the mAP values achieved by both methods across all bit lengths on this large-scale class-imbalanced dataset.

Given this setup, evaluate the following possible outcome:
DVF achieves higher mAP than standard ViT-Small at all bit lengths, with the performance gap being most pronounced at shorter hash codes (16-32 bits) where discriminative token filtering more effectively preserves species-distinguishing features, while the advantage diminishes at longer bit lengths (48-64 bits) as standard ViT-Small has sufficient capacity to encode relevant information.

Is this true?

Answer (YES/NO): NO